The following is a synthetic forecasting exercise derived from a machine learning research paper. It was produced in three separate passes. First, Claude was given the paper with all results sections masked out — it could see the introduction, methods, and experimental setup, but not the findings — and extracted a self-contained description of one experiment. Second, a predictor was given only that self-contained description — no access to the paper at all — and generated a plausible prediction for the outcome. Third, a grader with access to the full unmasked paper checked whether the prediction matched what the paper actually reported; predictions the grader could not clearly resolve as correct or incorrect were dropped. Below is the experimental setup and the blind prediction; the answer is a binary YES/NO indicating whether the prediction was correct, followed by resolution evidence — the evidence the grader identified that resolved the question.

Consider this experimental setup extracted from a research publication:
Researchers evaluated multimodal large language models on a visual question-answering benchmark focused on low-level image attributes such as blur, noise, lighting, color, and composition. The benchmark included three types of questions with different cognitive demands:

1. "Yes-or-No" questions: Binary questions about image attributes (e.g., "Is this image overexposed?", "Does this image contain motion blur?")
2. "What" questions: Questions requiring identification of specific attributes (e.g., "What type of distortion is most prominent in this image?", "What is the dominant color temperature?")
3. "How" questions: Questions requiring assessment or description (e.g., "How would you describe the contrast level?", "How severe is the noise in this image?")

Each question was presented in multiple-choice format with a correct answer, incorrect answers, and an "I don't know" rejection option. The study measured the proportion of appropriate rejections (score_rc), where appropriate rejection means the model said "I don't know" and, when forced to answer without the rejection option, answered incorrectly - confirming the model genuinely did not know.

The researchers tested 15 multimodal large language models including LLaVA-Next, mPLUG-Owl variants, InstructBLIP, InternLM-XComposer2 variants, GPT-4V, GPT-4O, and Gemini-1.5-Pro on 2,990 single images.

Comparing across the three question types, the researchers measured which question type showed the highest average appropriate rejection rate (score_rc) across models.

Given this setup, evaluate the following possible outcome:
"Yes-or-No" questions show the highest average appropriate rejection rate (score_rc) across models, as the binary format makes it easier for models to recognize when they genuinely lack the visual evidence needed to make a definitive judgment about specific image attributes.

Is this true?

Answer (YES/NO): NO